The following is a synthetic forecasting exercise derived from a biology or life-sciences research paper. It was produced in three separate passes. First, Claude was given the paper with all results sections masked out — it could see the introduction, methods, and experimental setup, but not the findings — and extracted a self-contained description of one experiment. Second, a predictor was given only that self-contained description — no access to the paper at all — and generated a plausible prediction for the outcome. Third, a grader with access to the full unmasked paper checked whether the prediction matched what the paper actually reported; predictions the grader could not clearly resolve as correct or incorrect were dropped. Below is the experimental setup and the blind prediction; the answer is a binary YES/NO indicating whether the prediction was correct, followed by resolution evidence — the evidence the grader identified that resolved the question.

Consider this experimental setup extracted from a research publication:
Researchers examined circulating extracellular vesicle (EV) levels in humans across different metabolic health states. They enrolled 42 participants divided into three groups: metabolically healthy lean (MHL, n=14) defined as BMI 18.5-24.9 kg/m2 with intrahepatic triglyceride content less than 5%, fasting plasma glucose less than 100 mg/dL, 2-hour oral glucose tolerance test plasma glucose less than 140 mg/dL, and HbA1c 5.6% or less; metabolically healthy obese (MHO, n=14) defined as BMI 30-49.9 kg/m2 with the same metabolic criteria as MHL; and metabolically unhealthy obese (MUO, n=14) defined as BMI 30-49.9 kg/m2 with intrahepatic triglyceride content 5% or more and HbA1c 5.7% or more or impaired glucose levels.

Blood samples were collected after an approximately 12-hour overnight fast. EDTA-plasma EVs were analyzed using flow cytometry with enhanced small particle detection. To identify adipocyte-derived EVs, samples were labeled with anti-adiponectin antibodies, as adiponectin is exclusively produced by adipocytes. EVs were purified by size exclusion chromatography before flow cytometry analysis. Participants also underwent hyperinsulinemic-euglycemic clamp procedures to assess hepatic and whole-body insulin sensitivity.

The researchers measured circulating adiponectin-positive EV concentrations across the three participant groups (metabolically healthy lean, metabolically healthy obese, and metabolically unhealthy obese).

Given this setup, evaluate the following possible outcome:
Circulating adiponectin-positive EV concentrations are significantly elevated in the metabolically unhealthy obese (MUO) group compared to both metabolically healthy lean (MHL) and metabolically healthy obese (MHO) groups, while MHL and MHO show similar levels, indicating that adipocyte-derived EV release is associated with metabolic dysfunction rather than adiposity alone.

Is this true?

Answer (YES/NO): YES